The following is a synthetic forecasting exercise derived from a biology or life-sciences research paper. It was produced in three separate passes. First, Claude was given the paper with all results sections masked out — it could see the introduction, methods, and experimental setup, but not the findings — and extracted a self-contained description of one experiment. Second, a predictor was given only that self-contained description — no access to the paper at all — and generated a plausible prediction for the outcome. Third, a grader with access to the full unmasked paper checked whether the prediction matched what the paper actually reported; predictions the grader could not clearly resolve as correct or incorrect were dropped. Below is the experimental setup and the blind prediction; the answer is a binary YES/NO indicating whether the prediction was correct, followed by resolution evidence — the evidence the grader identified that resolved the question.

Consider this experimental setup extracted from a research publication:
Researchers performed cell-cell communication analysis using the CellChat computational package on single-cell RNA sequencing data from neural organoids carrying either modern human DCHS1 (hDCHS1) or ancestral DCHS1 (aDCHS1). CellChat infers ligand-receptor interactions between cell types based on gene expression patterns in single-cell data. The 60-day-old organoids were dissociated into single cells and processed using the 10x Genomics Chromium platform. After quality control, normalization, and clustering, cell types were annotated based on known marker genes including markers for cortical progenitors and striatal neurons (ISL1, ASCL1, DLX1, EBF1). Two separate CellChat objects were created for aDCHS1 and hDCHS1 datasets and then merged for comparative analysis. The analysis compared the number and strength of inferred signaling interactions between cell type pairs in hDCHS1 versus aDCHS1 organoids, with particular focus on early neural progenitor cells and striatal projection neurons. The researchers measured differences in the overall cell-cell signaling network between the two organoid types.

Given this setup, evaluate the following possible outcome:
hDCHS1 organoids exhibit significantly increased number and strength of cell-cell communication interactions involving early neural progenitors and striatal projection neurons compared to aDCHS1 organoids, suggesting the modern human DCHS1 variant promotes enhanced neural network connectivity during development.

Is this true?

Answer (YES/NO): NO